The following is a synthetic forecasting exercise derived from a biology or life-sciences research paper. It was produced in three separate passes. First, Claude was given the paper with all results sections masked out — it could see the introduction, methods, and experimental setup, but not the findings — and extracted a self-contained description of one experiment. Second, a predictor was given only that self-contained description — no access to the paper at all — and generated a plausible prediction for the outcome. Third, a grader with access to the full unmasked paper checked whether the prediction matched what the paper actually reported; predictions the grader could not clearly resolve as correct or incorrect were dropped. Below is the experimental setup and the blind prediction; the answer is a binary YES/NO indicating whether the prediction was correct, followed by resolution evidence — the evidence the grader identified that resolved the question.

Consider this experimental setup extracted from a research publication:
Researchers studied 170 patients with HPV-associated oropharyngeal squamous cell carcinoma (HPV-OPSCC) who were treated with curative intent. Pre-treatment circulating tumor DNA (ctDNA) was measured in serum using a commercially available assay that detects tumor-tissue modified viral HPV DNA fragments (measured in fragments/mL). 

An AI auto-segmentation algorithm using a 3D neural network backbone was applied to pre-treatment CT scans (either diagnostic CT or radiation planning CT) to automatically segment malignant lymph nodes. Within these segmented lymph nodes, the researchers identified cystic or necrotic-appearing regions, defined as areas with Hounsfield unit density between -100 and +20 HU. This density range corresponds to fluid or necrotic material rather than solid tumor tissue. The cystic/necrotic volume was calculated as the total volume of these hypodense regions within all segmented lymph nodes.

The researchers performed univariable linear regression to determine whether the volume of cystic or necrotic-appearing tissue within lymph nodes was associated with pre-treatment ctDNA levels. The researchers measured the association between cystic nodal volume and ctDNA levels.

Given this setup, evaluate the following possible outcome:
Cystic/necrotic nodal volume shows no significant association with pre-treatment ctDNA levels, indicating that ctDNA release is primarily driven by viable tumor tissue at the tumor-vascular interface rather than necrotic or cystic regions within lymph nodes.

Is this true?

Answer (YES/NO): YES